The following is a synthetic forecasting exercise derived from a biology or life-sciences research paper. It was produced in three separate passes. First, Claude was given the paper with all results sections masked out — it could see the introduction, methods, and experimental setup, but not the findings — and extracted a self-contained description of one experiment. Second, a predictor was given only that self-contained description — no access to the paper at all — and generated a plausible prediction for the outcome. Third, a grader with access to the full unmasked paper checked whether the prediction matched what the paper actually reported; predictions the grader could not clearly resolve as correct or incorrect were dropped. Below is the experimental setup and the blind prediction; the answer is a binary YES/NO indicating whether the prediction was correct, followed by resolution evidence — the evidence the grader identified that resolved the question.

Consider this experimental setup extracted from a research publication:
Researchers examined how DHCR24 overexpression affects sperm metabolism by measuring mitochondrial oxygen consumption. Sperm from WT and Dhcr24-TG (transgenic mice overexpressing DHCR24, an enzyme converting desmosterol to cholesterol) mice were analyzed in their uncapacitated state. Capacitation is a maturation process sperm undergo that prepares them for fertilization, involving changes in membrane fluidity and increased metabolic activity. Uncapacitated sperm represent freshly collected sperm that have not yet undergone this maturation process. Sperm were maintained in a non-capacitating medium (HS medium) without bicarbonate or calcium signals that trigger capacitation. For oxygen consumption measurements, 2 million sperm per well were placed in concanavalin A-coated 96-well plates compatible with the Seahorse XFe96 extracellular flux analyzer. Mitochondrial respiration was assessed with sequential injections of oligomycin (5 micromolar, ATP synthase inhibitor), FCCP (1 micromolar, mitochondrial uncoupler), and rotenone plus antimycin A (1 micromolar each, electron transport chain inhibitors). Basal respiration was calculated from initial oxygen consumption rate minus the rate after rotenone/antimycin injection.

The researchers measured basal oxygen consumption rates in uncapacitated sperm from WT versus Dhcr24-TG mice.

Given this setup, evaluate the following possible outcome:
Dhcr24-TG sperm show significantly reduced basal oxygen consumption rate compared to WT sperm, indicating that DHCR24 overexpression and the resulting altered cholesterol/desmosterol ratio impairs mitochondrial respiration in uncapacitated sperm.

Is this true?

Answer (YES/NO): NO